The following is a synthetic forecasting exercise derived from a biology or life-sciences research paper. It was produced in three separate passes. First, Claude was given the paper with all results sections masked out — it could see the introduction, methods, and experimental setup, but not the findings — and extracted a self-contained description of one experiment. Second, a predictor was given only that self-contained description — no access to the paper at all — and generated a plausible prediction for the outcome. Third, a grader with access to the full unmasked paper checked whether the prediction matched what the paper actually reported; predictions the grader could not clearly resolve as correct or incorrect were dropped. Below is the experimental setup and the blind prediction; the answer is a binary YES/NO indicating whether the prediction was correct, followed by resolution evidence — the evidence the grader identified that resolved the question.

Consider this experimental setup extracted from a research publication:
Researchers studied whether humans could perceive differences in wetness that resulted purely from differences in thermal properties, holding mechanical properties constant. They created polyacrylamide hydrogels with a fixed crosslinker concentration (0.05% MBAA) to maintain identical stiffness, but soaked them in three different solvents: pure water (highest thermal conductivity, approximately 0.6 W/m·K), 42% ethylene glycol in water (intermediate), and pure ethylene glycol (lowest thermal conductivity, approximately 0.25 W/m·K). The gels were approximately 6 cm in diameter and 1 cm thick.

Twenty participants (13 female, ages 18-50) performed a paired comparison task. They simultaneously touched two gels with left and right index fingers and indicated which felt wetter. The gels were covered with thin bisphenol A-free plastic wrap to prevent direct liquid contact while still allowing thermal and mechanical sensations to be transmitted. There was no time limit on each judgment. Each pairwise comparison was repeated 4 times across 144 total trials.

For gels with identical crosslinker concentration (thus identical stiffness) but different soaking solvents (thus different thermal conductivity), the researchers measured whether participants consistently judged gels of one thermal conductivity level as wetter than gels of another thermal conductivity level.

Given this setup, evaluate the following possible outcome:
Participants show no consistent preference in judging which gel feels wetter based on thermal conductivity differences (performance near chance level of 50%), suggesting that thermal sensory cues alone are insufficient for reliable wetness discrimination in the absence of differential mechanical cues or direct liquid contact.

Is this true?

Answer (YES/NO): NO